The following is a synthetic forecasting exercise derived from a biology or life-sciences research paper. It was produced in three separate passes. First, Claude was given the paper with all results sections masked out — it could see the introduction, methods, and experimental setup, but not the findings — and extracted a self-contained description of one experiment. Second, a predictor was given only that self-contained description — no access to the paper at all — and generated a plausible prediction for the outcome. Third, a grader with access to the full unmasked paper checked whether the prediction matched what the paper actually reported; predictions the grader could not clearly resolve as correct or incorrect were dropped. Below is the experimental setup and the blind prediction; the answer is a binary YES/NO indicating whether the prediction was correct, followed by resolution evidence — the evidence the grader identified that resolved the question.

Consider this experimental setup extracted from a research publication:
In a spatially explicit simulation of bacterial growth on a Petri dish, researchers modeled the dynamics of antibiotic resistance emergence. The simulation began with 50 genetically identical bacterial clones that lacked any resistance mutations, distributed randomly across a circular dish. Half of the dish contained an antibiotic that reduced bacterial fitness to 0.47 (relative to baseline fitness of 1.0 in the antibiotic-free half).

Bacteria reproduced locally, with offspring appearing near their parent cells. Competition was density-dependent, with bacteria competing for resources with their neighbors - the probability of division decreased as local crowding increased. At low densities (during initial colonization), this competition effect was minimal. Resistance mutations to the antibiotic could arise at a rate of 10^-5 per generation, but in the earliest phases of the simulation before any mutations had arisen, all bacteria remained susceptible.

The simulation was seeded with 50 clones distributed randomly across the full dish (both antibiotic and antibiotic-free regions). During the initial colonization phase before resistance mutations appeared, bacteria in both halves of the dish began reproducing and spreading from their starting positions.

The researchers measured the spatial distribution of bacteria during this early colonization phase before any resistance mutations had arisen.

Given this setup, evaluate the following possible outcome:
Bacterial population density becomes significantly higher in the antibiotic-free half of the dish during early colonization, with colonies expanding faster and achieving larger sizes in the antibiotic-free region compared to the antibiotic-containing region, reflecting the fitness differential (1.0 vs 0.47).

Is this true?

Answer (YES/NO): YES